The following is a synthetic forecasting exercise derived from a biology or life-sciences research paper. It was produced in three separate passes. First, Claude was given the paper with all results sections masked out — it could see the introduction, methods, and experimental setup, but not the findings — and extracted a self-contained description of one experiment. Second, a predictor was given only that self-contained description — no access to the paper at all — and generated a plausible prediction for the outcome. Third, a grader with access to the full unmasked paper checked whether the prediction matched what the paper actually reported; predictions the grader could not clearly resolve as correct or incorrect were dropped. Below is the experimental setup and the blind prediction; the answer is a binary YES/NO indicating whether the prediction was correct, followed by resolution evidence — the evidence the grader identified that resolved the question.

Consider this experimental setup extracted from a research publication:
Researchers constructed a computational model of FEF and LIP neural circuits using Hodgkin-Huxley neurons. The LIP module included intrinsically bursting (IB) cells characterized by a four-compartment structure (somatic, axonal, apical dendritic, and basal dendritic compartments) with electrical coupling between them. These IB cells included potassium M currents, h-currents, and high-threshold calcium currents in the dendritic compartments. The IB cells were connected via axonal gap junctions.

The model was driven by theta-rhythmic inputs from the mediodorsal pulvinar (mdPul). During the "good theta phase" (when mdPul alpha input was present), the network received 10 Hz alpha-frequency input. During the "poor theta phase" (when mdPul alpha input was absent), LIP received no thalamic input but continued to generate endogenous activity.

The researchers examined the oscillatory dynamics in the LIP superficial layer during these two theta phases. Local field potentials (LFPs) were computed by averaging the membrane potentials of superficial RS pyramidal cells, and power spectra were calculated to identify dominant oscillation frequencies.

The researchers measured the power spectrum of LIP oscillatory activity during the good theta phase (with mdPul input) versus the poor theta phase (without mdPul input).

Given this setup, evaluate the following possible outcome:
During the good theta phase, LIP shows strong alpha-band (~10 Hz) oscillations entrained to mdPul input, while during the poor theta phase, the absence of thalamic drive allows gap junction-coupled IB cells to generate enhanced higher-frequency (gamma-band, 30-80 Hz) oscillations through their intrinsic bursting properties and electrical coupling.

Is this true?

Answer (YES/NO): NO